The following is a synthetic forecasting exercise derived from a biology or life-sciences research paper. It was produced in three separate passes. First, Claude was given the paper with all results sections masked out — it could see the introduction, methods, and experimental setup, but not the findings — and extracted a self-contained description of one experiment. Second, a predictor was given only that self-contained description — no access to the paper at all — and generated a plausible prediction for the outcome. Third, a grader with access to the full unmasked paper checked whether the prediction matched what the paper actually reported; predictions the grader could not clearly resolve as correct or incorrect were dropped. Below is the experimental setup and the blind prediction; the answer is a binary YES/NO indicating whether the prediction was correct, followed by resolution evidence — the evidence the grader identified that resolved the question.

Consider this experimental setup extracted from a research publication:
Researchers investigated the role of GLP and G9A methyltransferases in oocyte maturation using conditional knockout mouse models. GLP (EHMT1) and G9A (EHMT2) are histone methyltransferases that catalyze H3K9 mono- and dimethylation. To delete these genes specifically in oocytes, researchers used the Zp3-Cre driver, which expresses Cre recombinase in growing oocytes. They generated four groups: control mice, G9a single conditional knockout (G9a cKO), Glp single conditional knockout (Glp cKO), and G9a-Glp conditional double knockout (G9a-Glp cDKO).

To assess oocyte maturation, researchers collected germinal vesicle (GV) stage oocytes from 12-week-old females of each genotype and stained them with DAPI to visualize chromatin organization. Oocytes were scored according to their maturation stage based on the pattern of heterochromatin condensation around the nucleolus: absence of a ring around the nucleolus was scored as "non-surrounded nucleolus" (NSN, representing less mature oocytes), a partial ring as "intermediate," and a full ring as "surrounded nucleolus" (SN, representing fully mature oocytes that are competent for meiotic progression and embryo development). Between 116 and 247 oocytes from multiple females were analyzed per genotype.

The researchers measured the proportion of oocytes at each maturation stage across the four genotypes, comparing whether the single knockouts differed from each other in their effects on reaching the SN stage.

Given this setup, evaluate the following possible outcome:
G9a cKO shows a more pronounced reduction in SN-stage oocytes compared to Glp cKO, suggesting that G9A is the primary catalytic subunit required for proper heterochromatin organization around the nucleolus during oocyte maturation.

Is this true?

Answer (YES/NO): NO